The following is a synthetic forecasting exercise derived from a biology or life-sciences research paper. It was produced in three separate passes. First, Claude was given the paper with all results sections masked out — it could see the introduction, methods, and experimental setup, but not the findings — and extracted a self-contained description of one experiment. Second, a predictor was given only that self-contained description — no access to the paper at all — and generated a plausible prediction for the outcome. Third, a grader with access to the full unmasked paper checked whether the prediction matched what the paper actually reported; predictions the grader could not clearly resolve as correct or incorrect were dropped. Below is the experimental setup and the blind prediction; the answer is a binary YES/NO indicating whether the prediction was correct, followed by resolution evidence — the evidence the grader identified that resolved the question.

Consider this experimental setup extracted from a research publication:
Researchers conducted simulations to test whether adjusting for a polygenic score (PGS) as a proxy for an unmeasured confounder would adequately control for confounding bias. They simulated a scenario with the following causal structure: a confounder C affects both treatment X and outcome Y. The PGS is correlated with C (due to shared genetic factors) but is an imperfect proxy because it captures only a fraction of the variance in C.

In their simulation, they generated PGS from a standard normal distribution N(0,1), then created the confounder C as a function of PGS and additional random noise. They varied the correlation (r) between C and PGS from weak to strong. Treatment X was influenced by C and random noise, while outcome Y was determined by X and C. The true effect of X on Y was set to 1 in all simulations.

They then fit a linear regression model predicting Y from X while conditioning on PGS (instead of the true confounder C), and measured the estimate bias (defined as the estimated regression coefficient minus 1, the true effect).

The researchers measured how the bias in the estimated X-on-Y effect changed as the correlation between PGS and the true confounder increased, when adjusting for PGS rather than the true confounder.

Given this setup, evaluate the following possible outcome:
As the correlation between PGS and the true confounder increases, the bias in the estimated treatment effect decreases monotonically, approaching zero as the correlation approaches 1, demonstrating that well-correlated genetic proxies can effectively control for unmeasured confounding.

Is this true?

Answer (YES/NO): NO